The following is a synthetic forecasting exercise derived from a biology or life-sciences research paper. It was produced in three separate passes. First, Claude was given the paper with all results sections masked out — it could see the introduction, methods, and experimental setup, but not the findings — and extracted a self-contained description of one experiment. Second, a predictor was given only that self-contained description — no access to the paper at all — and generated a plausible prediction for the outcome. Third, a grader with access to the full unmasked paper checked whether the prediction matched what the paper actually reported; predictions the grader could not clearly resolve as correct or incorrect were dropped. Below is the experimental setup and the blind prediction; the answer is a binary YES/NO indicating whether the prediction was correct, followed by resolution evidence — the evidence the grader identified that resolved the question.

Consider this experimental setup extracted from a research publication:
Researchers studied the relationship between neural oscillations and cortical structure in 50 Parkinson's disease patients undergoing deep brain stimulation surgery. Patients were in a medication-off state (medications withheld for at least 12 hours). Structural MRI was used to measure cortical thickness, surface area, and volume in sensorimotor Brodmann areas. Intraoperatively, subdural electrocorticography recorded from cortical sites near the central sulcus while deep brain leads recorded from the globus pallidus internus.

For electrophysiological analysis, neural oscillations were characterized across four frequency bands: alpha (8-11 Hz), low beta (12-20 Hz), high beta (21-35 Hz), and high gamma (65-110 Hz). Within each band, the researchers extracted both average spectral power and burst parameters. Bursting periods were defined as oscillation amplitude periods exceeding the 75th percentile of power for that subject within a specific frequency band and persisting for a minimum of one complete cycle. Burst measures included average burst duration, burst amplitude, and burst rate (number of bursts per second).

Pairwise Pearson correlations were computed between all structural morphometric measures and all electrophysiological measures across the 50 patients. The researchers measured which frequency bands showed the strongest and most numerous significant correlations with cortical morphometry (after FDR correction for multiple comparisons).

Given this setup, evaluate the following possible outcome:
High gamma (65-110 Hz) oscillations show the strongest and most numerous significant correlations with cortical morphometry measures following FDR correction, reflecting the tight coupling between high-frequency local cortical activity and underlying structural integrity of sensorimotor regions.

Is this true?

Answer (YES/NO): NO